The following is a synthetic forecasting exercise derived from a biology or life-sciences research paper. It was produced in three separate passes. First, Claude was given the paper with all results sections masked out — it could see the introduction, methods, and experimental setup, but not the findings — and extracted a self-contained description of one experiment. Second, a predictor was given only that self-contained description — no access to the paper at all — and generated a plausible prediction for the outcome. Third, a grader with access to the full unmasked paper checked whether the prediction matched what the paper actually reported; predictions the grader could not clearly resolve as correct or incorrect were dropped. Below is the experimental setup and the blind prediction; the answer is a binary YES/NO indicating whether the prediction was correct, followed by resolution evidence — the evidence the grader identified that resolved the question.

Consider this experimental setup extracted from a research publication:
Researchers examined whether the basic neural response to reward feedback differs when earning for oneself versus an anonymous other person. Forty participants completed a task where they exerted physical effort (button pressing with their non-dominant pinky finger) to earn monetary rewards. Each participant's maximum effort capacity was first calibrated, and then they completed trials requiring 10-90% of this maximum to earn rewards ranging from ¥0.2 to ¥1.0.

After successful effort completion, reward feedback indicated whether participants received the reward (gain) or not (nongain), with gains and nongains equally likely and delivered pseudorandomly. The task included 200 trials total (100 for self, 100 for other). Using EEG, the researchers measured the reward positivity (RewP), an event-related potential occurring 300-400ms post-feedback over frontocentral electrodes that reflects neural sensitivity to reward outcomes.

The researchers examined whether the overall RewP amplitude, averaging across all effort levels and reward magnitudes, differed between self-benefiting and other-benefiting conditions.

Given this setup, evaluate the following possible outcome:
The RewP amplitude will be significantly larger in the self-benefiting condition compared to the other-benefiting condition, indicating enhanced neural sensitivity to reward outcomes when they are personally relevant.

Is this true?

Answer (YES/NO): YES